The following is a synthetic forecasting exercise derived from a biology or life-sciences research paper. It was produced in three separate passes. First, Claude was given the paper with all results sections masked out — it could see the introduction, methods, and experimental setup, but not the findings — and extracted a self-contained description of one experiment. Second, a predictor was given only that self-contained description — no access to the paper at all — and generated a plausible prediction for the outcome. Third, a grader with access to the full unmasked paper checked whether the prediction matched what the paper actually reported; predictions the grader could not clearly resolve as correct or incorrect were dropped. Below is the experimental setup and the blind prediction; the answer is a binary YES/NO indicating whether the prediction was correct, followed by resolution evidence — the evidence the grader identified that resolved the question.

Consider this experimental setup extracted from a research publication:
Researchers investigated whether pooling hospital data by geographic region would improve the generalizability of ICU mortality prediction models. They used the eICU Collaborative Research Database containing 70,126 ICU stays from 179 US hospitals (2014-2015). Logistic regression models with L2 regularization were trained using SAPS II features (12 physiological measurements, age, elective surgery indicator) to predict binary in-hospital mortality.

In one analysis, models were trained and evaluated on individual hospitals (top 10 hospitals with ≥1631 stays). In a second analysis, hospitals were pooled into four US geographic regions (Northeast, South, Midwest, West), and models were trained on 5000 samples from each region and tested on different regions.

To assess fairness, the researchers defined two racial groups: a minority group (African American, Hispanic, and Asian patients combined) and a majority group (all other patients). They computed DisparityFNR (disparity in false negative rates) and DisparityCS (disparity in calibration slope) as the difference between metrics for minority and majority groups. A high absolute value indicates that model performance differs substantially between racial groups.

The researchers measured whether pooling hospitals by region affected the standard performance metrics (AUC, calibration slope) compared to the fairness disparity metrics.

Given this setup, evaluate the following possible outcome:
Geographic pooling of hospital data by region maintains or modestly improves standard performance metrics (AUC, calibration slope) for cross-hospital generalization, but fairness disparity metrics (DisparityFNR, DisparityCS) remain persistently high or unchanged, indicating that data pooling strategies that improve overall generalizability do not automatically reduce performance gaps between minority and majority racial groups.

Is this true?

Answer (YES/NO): YES